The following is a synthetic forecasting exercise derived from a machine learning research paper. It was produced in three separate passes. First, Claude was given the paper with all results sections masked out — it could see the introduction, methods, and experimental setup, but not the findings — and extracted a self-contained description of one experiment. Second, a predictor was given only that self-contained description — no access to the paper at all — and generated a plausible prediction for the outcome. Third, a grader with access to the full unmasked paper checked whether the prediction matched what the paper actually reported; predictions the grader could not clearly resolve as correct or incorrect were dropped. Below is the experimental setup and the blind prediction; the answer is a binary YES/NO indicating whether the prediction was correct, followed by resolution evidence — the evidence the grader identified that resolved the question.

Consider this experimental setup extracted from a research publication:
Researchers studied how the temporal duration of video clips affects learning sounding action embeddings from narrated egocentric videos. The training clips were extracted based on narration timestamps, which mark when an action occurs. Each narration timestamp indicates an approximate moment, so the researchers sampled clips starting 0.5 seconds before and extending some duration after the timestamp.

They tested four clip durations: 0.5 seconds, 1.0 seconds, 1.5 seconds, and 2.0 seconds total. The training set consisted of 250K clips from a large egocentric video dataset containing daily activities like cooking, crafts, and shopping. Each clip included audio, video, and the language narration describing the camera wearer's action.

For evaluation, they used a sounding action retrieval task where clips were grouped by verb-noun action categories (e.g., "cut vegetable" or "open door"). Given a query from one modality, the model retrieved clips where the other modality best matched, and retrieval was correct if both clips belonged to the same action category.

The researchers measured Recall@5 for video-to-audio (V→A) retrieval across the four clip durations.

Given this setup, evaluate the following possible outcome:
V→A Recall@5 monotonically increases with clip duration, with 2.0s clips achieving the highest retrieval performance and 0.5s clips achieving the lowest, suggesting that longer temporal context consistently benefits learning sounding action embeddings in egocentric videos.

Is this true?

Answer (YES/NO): NO